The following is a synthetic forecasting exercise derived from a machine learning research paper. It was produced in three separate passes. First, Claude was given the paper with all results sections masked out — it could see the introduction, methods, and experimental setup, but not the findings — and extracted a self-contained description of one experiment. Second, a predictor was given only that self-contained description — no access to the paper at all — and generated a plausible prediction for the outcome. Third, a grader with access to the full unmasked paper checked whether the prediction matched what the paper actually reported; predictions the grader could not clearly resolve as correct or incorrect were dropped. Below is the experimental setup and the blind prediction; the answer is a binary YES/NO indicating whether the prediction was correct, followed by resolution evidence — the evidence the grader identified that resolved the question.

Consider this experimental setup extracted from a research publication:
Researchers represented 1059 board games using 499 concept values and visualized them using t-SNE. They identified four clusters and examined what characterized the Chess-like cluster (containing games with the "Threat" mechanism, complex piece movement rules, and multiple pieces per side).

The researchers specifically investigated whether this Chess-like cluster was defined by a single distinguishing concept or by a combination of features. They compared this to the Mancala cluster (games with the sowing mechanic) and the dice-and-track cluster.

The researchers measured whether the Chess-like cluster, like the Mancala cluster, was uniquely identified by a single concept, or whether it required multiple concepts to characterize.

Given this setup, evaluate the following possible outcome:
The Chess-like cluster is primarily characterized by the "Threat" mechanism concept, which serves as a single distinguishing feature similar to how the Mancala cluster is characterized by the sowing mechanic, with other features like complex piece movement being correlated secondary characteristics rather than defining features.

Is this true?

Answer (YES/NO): NO